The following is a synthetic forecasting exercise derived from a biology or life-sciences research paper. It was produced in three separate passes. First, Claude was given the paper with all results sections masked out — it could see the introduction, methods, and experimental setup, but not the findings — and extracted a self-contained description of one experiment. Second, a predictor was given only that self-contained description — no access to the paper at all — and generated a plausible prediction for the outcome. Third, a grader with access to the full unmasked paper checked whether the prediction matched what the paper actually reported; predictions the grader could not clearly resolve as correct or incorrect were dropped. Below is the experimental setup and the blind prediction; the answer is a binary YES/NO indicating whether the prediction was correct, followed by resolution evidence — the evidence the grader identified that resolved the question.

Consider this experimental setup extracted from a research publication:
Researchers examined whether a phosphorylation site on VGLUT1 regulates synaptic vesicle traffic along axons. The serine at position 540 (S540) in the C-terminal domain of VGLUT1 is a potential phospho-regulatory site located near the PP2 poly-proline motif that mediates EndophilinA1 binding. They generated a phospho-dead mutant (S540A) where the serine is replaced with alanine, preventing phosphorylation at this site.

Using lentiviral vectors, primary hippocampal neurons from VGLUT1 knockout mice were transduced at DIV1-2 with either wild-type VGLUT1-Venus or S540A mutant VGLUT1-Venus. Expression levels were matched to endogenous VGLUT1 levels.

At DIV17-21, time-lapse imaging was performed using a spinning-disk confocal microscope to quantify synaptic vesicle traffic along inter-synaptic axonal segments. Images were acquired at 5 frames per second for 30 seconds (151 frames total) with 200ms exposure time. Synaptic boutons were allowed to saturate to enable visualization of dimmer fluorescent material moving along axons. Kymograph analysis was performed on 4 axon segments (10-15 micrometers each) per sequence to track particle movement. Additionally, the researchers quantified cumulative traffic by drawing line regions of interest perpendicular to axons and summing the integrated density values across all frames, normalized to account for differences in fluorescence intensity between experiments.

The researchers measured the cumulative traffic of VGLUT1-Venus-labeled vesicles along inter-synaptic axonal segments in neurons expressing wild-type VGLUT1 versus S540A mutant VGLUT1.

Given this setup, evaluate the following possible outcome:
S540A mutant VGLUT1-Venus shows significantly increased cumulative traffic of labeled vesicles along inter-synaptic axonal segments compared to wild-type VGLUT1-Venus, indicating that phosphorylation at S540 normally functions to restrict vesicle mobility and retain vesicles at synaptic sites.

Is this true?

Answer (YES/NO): NO